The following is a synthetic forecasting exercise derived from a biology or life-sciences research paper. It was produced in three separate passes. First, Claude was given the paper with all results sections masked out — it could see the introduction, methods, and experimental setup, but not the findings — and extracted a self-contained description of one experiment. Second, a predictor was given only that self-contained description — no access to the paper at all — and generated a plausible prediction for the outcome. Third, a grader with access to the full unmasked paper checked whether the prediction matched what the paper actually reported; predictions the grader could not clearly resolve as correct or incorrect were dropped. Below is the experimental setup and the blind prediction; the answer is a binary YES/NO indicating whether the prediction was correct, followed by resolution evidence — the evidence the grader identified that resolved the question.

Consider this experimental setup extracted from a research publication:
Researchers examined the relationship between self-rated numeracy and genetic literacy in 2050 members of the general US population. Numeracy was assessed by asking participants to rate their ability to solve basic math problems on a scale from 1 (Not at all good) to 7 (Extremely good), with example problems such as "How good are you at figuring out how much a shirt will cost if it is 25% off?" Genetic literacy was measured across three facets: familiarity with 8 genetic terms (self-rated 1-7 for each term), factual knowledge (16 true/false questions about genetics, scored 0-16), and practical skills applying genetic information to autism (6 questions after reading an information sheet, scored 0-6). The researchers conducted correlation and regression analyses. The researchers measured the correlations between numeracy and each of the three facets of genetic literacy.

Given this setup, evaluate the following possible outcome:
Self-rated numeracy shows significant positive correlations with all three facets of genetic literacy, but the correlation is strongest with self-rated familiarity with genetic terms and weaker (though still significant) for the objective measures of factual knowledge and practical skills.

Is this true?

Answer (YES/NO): YES